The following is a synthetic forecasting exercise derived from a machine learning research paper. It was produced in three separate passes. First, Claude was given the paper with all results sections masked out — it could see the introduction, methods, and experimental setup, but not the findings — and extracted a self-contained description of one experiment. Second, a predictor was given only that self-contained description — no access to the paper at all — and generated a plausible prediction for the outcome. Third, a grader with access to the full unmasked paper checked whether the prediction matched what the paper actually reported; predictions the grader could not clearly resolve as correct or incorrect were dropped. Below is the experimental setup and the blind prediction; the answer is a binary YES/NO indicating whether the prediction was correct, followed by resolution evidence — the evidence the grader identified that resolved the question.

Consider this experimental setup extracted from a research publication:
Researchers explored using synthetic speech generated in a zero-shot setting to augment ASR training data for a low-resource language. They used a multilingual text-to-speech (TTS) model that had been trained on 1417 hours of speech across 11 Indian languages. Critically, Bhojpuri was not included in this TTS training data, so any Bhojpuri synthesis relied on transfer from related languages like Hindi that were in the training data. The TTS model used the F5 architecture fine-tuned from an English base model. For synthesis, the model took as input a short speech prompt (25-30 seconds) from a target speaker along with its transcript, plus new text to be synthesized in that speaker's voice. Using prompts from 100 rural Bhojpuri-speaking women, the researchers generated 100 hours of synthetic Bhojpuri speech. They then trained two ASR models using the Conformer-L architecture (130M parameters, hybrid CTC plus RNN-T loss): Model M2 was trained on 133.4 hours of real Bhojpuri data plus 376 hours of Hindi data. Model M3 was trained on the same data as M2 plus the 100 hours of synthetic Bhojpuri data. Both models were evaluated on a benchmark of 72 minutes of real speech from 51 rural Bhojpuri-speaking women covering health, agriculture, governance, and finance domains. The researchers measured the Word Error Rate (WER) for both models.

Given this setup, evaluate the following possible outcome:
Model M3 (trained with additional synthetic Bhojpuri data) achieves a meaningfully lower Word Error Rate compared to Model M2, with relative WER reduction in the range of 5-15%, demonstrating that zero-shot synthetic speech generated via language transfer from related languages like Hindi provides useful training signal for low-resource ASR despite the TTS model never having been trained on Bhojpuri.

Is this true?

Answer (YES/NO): YES